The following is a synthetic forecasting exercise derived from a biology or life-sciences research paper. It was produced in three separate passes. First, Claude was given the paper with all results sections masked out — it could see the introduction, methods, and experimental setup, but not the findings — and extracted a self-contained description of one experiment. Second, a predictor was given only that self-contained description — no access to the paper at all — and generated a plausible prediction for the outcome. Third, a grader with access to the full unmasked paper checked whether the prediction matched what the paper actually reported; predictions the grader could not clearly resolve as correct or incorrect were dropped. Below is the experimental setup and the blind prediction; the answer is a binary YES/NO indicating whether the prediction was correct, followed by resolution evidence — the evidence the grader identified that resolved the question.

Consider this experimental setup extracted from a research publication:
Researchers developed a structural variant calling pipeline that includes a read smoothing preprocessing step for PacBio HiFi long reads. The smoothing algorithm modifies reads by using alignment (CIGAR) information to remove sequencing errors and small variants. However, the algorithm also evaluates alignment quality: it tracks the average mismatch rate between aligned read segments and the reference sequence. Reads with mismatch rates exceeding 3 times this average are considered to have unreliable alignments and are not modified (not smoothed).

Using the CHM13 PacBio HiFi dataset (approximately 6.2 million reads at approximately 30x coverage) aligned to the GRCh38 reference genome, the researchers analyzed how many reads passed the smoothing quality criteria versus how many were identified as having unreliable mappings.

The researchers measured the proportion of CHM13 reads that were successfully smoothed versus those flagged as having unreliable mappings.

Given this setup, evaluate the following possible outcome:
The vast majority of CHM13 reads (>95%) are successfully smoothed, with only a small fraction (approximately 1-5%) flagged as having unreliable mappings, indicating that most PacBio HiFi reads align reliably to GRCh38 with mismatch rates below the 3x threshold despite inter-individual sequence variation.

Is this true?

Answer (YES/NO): NO